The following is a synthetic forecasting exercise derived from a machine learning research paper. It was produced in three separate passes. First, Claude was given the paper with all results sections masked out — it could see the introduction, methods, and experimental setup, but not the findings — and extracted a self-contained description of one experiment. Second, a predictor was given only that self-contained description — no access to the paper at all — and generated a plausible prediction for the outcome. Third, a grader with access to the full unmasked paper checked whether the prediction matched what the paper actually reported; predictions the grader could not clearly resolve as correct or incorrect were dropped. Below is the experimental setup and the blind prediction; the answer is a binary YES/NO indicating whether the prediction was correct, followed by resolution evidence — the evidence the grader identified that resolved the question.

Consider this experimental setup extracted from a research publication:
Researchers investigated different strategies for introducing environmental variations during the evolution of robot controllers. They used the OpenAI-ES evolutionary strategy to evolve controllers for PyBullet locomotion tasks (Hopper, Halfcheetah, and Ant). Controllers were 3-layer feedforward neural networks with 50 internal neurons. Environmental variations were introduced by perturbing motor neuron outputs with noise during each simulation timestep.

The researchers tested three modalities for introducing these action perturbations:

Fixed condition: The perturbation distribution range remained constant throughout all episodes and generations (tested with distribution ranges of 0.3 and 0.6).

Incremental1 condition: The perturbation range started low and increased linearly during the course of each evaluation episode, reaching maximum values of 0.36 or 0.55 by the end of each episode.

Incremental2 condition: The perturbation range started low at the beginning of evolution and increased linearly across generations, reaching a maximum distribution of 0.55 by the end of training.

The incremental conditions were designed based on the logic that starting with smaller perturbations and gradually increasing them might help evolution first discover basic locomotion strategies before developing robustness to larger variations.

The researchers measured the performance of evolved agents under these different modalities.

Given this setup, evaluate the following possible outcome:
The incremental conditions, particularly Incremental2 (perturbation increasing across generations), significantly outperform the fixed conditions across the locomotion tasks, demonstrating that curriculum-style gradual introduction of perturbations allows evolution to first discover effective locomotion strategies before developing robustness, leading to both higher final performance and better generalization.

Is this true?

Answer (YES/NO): NO